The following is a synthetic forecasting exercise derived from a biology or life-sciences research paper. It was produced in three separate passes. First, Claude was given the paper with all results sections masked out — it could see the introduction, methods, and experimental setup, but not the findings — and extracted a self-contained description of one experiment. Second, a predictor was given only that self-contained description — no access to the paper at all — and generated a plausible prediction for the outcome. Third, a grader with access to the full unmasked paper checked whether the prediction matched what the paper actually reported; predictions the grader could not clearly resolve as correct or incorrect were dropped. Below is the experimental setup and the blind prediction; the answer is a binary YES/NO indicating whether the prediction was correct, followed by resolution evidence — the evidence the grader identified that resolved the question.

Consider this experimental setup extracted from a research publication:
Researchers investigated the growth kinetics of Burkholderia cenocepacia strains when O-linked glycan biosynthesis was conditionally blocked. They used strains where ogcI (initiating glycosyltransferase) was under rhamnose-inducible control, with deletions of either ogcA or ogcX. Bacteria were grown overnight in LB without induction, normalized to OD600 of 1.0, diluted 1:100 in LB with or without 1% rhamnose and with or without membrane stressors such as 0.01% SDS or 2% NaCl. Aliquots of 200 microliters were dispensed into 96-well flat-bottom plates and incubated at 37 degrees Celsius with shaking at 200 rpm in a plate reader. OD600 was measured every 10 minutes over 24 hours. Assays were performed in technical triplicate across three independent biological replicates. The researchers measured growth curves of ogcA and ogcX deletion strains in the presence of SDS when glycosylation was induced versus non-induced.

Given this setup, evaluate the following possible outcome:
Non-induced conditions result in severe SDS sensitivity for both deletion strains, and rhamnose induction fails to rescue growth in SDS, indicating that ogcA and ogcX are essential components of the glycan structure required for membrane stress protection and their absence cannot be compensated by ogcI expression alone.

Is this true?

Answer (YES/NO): NO